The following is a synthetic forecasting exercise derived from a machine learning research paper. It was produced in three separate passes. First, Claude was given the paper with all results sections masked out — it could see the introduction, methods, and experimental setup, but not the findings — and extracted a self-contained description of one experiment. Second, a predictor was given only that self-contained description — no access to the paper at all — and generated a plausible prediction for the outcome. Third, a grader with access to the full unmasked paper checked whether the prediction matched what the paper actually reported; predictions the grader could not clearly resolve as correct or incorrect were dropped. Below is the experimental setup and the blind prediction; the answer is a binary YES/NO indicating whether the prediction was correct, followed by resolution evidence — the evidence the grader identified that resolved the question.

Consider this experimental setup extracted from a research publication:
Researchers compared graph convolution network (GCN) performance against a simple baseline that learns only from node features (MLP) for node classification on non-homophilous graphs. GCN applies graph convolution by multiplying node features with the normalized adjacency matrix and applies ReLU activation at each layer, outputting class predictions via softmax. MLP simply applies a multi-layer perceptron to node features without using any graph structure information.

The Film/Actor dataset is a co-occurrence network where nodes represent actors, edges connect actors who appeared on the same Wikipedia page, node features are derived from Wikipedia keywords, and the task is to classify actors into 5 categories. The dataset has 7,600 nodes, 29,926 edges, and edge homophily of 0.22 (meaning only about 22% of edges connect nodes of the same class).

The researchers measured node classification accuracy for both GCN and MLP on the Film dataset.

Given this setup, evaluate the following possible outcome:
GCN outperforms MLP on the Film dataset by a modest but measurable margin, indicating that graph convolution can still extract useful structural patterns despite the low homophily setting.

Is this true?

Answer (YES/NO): NO